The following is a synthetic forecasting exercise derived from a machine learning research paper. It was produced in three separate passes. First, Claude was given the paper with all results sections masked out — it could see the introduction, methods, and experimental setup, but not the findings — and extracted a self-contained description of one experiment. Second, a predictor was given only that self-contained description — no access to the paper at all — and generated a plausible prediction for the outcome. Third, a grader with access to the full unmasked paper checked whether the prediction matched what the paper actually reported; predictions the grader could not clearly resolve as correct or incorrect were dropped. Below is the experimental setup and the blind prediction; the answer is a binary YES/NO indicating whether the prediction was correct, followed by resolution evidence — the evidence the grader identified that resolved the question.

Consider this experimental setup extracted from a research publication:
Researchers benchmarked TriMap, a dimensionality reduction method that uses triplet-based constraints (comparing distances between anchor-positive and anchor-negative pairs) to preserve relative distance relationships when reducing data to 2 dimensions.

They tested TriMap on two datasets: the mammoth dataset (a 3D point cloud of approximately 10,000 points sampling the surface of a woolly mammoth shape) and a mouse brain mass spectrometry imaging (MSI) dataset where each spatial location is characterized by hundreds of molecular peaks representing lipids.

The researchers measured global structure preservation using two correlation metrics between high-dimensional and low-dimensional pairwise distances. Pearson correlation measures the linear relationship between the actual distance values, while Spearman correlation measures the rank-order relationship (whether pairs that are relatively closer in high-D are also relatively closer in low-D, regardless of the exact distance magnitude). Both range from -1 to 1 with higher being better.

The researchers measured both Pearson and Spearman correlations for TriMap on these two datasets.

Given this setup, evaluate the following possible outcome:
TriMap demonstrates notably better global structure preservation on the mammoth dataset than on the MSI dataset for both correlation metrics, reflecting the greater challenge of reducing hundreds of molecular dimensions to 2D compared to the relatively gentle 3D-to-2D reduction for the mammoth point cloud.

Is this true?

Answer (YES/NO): YES